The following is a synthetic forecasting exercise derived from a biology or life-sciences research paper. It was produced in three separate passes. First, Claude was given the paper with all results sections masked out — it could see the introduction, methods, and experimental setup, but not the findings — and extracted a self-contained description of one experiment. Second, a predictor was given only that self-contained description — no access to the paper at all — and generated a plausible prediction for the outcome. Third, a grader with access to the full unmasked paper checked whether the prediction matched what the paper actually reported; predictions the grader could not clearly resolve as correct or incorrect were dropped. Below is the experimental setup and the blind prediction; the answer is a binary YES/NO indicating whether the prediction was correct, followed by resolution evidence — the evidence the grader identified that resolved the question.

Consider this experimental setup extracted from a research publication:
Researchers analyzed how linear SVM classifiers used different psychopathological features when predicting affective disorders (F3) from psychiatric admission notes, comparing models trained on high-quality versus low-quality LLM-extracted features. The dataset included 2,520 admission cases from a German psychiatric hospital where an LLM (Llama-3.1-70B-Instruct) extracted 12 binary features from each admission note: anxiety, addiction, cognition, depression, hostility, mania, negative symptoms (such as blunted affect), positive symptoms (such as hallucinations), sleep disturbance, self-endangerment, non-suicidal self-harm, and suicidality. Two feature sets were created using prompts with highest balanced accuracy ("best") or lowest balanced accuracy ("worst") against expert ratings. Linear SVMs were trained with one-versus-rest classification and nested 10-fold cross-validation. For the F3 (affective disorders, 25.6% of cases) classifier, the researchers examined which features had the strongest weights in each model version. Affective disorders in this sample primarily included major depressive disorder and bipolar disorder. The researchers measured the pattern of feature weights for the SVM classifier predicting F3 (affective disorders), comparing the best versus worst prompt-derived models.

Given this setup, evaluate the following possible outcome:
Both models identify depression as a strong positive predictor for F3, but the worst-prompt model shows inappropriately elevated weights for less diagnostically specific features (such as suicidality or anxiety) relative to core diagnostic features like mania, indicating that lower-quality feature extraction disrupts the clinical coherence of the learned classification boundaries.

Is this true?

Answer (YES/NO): NO